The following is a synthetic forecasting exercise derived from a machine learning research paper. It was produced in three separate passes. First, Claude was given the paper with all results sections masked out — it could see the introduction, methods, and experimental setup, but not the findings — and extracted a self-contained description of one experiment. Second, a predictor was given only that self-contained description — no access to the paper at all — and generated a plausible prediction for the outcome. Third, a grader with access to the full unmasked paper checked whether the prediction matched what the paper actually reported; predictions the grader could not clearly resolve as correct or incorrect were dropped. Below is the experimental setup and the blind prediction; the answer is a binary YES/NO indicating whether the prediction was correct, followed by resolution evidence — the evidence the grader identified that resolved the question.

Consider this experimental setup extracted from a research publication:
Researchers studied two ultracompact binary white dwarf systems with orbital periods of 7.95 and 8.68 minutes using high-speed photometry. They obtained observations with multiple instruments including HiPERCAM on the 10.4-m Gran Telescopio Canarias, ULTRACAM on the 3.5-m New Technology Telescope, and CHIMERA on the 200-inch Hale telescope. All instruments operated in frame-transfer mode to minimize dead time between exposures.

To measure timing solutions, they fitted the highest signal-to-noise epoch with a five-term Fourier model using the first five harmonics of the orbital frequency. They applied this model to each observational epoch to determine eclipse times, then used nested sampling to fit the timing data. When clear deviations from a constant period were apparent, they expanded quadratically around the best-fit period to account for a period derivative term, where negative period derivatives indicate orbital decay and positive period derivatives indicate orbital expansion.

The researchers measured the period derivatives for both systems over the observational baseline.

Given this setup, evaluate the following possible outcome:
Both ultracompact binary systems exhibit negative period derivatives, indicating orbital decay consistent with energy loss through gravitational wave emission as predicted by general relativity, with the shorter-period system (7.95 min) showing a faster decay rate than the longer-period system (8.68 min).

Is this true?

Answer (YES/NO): NO